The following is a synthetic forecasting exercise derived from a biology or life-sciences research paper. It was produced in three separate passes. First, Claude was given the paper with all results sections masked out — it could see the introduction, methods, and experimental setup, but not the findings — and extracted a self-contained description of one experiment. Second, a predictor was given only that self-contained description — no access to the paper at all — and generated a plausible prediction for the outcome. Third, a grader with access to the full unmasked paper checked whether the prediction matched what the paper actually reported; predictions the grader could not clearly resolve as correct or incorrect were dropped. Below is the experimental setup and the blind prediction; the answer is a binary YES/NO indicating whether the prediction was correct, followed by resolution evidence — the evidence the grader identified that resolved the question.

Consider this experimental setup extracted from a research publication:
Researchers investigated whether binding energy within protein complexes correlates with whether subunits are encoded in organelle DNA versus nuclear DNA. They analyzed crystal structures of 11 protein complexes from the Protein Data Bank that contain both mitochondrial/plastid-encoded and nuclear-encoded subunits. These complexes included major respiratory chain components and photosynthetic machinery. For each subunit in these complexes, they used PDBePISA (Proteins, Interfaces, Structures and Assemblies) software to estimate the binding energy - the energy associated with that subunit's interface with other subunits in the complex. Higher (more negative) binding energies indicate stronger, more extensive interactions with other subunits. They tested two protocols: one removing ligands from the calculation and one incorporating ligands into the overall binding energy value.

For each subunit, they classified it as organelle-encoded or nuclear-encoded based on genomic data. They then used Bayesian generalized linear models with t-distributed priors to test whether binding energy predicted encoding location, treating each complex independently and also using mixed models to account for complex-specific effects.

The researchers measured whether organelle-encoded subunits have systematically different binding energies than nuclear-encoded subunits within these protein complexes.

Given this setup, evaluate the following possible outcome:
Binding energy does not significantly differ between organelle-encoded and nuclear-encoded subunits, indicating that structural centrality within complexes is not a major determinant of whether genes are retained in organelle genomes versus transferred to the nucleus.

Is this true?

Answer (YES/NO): NO